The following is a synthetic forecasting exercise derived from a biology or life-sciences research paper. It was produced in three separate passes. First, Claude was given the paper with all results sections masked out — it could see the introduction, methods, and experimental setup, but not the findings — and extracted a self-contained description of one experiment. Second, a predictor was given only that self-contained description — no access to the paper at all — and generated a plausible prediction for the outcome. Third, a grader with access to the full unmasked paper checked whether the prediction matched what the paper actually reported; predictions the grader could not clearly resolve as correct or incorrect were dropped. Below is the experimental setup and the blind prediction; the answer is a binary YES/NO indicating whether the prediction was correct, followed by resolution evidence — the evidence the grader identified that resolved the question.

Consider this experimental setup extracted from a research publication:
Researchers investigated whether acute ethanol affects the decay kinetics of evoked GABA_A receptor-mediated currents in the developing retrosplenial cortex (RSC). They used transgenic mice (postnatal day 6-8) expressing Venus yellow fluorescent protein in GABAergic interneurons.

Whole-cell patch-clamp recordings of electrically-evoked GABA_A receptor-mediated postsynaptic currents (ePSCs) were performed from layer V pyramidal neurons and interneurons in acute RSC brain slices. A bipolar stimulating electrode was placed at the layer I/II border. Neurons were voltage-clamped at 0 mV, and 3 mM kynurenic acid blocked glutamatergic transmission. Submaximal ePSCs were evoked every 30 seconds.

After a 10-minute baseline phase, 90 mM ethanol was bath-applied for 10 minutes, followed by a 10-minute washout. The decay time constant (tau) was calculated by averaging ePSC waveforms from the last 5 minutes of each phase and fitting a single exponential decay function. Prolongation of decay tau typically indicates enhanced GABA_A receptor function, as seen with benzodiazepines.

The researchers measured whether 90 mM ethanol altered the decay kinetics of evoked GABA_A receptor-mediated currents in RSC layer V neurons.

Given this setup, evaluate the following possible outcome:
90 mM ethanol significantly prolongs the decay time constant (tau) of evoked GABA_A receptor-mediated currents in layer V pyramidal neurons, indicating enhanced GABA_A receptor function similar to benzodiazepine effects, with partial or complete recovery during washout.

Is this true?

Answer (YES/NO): NO